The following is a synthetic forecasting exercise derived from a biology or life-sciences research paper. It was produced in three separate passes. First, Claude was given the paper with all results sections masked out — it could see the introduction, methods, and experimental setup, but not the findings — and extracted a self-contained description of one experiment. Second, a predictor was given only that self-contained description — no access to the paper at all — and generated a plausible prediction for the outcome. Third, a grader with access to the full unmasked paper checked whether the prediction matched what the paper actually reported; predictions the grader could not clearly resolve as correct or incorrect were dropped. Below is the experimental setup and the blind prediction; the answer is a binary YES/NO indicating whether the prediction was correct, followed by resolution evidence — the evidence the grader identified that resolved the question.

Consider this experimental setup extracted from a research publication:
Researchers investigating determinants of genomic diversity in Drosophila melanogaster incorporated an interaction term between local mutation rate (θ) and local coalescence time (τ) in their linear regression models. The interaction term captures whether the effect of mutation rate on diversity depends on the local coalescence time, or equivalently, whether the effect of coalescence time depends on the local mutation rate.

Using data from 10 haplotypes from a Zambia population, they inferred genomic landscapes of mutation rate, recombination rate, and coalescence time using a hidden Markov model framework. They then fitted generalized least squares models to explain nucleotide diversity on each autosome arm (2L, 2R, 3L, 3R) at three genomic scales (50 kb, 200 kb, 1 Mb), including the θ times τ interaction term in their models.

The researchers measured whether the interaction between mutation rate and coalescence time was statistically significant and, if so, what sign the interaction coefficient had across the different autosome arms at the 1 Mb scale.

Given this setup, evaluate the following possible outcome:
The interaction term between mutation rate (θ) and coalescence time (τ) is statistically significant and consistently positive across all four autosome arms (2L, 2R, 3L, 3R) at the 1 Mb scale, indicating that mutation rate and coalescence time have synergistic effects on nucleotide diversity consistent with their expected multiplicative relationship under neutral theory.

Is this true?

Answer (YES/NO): NO